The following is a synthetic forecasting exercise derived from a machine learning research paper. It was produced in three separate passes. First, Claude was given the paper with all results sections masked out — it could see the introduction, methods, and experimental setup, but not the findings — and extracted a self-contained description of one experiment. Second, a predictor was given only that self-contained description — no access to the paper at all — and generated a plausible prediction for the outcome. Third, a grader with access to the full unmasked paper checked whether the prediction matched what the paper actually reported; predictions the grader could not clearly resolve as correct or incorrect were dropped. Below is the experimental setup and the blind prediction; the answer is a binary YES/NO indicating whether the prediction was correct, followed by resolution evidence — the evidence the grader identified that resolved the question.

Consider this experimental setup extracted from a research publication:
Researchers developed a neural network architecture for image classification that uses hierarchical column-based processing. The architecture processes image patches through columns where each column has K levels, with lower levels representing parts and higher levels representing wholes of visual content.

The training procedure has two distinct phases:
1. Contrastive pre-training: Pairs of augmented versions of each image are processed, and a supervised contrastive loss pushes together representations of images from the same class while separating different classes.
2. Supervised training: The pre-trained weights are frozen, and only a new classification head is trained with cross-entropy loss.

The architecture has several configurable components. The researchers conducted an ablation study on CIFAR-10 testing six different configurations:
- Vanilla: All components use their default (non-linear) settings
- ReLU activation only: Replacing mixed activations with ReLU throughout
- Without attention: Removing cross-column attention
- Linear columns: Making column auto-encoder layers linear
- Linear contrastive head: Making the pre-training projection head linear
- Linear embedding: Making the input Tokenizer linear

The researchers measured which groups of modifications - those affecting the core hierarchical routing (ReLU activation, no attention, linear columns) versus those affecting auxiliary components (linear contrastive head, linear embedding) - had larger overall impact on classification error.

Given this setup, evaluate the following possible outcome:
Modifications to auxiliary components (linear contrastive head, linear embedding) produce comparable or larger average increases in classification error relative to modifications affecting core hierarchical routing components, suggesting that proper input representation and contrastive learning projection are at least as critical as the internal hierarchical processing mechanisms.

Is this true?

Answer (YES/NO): YES